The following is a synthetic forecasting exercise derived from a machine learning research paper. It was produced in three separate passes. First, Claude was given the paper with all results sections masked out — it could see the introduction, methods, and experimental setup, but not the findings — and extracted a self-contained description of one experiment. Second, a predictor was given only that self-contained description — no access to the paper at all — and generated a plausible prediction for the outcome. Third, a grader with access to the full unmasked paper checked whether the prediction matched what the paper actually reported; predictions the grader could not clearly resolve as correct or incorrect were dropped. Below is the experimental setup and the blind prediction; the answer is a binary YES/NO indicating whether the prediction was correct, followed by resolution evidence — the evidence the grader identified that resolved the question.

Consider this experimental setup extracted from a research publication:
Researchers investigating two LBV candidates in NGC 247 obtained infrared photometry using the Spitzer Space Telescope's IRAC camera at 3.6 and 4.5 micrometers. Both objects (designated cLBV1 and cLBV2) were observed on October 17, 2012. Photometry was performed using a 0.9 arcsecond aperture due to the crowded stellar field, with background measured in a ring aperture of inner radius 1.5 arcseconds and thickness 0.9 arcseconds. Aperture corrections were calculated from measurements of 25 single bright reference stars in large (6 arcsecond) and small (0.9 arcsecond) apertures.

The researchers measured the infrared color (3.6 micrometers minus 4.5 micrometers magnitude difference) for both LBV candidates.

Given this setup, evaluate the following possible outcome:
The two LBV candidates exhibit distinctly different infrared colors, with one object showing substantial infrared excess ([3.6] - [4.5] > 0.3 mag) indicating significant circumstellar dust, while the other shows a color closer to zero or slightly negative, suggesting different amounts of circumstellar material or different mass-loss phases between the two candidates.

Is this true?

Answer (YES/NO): YES